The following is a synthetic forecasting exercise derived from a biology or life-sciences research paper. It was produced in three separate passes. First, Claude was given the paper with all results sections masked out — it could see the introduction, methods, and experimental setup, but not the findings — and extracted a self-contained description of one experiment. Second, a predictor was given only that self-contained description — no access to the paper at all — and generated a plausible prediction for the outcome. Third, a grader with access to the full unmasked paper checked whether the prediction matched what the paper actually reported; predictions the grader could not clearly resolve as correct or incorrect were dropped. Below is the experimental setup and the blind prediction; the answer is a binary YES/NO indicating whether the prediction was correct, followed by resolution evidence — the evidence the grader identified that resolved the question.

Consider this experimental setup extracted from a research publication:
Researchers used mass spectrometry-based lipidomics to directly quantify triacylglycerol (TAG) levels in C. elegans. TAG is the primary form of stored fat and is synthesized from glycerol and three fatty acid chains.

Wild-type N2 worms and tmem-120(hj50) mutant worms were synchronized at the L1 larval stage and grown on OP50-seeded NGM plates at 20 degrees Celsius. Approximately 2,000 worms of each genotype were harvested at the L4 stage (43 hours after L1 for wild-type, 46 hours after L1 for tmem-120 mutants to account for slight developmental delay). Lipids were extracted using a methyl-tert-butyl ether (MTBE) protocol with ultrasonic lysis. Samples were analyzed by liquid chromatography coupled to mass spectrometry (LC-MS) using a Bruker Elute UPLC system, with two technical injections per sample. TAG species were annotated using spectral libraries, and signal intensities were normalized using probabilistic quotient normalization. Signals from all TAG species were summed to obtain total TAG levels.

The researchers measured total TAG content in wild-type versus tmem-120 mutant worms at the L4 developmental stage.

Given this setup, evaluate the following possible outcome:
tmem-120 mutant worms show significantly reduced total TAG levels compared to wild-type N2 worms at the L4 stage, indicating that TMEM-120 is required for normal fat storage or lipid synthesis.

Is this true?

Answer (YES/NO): YES